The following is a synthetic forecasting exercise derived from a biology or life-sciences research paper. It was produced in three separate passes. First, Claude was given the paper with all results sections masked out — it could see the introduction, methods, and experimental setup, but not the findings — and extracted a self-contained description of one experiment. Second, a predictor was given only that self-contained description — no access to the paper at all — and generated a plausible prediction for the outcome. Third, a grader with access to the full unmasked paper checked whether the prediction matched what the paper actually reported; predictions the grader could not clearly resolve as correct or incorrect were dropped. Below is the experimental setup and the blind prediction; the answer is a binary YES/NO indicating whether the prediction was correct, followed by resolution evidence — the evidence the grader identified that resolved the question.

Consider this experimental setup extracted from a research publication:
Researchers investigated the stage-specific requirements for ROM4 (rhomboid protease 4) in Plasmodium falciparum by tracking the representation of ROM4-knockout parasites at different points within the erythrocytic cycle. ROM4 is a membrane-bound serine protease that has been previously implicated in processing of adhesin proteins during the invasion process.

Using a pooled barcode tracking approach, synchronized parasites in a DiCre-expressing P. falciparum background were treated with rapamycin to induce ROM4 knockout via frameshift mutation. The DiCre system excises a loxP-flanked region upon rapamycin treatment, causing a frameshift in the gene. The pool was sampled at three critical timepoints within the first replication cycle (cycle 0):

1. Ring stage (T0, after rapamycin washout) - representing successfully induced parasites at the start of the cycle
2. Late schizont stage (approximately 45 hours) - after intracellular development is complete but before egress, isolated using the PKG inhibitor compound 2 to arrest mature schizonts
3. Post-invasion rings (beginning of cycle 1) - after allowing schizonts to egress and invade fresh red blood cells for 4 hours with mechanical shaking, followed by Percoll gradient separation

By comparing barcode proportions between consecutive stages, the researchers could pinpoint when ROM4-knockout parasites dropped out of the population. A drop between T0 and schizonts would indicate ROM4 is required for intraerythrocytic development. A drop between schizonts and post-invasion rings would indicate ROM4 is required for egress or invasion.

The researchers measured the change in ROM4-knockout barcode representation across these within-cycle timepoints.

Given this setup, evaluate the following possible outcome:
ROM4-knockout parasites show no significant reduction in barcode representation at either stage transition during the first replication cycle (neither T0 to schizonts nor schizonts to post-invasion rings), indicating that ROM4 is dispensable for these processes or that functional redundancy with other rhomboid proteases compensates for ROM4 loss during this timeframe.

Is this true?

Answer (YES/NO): NO